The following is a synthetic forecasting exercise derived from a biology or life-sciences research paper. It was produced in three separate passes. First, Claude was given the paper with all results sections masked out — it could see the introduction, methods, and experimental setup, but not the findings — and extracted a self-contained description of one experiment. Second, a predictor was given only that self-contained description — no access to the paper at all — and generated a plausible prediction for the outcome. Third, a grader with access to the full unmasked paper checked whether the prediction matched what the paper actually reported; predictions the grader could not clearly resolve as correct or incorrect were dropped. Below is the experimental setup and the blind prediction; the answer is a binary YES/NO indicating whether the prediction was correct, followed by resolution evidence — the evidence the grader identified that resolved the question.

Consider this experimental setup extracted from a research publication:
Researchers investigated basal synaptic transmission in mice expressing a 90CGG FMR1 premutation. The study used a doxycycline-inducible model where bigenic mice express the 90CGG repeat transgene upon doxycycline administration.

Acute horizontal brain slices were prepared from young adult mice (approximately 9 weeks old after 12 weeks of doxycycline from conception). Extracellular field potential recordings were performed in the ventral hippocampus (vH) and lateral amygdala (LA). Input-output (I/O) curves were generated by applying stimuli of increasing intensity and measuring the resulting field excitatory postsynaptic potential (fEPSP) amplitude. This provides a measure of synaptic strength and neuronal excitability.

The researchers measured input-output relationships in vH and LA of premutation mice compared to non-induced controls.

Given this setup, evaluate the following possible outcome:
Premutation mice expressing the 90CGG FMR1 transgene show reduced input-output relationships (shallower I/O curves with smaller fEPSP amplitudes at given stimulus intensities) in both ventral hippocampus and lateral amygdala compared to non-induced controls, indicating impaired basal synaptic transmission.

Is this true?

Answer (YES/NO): NO